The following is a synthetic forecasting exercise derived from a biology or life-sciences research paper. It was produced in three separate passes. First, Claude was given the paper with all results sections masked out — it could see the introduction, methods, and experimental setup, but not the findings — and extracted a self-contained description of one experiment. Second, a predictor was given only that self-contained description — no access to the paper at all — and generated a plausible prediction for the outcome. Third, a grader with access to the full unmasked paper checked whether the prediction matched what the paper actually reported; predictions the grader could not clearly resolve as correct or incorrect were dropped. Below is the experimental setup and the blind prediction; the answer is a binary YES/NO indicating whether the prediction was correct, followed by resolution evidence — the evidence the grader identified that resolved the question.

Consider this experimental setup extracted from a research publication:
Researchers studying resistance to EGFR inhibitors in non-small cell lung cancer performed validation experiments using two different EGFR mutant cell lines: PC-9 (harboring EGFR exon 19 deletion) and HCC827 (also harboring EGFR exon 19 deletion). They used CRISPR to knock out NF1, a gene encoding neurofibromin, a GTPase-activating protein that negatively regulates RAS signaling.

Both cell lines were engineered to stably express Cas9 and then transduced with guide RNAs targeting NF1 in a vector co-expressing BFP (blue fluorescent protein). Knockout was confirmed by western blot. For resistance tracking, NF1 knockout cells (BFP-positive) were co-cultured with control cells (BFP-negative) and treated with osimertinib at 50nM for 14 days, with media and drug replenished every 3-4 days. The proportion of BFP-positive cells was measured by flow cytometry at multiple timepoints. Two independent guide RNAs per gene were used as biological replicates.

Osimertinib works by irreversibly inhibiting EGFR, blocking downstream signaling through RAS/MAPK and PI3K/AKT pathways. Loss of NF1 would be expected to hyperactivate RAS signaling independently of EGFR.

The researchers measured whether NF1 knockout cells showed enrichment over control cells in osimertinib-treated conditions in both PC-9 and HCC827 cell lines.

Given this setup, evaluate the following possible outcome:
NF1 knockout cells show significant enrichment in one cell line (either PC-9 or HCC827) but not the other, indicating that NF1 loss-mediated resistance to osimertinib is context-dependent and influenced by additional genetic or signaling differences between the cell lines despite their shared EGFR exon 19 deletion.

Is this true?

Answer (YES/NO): NO